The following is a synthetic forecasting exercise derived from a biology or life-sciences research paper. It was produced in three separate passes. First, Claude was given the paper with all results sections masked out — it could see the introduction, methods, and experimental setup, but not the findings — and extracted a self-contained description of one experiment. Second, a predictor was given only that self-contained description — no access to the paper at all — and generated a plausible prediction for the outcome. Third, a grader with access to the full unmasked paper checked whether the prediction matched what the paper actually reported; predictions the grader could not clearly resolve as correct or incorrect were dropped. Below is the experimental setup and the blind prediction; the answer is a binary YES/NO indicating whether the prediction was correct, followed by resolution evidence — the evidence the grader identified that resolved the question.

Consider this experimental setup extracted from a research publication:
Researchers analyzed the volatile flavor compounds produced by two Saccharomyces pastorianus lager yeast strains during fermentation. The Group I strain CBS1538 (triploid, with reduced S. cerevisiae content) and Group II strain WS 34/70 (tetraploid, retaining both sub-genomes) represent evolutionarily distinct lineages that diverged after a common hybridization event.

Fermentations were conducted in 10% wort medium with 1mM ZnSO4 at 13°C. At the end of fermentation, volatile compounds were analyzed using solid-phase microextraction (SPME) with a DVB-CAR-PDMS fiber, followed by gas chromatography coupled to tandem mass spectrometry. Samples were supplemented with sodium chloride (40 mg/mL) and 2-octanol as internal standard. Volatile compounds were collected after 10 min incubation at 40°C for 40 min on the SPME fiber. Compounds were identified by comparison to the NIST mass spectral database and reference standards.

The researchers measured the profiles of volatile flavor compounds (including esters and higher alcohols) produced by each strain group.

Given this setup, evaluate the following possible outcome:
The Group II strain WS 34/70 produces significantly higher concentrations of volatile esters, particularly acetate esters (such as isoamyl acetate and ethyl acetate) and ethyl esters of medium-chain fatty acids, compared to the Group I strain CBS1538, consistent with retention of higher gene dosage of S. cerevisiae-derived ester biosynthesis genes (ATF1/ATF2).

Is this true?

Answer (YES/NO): NO